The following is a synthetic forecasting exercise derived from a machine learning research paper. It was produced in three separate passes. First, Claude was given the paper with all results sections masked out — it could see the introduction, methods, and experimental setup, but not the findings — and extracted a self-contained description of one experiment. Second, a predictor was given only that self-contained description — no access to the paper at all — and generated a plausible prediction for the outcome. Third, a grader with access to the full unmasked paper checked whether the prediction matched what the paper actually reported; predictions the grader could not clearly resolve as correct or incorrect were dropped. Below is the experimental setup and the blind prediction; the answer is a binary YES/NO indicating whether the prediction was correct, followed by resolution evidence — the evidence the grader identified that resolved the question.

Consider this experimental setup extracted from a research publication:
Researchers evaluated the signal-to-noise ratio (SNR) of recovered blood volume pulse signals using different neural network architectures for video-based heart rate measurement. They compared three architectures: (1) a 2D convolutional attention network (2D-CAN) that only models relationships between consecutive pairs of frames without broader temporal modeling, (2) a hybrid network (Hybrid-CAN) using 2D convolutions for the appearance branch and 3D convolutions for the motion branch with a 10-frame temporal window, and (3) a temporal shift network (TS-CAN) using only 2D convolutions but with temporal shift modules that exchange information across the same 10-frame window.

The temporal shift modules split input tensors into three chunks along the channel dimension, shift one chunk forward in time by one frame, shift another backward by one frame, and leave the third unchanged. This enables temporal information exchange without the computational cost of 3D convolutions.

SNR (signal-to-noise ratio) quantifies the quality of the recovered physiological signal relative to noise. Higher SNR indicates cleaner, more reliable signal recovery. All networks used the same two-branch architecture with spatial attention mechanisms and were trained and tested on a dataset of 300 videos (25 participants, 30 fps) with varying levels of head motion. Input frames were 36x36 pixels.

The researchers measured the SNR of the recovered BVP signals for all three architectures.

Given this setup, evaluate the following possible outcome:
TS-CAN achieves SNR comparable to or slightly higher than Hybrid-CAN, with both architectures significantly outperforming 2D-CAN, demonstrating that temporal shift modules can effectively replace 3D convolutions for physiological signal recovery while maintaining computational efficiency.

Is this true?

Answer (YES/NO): NO